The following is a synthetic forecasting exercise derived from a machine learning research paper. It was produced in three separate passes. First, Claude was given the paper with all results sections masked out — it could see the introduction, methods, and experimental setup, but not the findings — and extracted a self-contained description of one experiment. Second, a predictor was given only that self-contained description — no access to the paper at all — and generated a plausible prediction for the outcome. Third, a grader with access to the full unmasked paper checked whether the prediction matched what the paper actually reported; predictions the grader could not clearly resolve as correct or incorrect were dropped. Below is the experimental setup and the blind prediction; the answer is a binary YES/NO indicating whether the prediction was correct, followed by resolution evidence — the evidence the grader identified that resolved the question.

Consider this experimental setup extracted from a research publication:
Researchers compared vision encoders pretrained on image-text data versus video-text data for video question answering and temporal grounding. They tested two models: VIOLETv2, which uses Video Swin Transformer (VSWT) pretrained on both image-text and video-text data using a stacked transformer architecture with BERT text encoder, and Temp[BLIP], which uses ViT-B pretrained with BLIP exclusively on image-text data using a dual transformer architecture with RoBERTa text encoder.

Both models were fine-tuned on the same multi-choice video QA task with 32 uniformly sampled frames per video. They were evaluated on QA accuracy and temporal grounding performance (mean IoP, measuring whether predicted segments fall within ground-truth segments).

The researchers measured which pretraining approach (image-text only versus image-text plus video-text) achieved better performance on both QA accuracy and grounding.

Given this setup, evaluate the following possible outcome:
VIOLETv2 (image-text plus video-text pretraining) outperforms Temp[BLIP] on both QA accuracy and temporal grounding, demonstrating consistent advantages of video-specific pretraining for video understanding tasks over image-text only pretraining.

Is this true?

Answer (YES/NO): NO